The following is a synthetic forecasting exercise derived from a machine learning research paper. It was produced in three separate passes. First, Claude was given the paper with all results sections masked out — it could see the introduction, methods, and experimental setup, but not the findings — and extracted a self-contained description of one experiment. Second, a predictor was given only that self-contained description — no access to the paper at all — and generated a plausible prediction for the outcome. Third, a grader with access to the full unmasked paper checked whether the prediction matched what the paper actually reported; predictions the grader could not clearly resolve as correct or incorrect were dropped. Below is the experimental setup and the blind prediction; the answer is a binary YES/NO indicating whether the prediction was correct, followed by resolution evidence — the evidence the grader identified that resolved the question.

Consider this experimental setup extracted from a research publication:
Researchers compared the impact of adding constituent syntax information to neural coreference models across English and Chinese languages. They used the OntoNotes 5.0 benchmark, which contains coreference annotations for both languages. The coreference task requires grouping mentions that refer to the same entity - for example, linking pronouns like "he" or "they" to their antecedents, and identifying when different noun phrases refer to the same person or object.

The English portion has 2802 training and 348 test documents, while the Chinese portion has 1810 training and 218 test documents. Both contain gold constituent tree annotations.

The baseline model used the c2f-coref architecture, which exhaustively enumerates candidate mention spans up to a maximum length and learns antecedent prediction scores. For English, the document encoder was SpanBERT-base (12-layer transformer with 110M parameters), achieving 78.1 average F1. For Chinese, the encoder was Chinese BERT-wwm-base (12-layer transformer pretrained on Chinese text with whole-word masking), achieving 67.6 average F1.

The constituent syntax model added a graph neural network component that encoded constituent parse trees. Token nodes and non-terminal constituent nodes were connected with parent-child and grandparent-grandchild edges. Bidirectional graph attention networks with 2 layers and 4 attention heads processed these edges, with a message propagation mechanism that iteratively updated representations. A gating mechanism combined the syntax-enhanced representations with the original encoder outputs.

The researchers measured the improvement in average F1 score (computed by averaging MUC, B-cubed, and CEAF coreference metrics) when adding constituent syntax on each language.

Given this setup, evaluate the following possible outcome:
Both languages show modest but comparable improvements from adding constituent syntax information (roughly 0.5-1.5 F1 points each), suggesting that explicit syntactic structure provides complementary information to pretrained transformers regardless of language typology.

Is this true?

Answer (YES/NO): NO